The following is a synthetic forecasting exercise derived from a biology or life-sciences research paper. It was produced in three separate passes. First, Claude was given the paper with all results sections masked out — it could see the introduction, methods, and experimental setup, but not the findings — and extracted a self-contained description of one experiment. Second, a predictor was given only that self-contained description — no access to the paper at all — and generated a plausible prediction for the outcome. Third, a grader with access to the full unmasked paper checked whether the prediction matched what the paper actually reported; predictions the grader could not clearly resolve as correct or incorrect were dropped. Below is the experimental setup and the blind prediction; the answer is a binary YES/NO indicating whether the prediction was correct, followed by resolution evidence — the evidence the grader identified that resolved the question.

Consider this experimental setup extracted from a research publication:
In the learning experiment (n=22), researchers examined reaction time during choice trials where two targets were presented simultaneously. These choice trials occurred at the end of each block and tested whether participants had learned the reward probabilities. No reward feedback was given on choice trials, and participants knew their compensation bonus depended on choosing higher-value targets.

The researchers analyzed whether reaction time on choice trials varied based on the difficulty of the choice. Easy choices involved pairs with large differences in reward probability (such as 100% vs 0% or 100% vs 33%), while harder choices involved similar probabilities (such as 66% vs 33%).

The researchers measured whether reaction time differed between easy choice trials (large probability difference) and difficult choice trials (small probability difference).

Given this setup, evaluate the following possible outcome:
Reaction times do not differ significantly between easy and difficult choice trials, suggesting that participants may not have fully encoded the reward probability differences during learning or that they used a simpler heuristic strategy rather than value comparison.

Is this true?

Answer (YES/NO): NO